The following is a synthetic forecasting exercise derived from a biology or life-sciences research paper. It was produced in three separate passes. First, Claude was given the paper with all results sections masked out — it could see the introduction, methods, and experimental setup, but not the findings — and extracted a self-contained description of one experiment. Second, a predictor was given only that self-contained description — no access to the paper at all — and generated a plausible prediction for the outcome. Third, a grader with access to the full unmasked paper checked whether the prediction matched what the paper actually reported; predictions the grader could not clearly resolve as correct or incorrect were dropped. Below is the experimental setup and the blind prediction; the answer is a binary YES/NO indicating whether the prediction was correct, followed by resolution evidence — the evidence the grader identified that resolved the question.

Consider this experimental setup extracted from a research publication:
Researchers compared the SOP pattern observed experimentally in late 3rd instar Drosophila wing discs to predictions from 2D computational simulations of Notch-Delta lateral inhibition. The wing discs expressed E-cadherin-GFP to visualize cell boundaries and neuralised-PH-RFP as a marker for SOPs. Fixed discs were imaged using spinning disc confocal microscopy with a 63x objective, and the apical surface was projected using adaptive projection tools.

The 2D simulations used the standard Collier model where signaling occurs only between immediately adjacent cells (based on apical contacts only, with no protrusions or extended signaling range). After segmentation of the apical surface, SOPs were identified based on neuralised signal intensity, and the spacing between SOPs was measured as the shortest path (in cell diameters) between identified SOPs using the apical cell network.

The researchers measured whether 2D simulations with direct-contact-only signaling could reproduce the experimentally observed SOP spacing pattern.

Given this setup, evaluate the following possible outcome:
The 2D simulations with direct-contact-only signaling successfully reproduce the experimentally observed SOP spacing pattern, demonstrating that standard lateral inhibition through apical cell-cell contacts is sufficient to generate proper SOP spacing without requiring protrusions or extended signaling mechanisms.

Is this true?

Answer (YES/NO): NO